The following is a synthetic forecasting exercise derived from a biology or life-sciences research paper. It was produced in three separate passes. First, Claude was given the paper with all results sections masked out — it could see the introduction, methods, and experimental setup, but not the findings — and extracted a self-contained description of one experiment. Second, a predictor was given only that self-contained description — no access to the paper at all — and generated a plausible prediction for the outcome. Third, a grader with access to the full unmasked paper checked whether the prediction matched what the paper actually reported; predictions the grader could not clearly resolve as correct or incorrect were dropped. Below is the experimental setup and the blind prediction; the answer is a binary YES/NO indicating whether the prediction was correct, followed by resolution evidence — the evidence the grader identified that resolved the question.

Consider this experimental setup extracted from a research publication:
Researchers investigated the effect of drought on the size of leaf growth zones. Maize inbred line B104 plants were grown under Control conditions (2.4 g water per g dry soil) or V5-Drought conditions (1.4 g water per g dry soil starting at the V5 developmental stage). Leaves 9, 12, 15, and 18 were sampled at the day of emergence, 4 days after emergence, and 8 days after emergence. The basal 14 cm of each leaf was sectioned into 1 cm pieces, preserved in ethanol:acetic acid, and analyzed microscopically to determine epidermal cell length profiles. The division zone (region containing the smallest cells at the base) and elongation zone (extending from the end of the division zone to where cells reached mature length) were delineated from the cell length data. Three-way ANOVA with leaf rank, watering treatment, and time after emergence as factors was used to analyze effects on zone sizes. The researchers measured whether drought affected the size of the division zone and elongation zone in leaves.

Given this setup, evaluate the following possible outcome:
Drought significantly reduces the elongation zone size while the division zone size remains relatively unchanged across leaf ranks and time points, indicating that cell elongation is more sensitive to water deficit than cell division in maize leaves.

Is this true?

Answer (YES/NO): NO